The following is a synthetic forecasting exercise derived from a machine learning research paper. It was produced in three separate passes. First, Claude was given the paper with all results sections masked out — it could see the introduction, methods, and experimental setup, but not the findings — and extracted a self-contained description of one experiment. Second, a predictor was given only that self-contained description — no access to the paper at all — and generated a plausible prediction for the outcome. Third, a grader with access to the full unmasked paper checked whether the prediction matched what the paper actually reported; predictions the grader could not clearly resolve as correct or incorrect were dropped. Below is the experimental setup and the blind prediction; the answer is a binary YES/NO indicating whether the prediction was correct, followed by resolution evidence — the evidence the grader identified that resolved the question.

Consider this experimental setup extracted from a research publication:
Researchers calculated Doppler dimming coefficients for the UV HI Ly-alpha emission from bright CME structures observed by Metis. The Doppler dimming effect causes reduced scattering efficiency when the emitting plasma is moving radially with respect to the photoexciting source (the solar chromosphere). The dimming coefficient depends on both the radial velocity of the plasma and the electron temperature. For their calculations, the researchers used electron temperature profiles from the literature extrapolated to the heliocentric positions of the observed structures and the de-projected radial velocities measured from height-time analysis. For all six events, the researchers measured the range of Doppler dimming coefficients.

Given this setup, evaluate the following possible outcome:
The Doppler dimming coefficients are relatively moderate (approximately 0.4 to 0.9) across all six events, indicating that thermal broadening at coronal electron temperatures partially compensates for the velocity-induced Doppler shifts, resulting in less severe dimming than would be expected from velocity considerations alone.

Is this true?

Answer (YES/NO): NO